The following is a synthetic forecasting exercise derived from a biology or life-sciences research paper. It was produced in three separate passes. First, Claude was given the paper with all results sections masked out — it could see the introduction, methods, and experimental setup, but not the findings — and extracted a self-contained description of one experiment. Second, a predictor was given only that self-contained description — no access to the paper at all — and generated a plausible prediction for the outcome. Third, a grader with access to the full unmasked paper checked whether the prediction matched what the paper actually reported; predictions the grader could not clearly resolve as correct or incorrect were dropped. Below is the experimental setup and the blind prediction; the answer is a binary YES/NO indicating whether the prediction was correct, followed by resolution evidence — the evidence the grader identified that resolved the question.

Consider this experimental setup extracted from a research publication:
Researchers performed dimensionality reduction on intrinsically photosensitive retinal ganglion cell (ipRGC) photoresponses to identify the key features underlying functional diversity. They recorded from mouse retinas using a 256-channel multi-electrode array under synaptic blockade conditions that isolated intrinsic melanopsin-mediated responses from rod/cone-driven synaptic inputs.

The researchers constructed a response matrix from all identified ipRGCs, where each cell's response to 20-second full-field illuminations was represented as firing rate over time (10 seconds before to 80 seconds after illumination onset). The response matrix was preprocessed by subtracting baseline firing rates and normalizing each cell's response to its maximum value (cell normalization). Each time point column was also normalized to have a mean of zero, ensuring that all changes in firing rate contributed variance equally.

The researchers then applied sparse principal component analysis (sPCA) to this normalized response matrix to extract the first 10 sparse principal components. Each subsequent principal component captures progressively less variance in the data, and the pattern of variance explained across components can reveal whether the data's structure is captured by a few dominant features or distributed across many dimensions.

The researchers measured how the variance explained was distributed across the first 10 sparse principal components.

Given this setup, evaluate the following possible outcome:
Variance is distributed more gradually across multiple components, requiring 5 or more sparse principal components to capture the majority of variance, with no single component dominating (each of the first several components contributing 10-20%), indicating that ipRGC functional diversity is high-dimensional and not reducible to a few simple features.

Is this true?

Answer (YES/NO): NO